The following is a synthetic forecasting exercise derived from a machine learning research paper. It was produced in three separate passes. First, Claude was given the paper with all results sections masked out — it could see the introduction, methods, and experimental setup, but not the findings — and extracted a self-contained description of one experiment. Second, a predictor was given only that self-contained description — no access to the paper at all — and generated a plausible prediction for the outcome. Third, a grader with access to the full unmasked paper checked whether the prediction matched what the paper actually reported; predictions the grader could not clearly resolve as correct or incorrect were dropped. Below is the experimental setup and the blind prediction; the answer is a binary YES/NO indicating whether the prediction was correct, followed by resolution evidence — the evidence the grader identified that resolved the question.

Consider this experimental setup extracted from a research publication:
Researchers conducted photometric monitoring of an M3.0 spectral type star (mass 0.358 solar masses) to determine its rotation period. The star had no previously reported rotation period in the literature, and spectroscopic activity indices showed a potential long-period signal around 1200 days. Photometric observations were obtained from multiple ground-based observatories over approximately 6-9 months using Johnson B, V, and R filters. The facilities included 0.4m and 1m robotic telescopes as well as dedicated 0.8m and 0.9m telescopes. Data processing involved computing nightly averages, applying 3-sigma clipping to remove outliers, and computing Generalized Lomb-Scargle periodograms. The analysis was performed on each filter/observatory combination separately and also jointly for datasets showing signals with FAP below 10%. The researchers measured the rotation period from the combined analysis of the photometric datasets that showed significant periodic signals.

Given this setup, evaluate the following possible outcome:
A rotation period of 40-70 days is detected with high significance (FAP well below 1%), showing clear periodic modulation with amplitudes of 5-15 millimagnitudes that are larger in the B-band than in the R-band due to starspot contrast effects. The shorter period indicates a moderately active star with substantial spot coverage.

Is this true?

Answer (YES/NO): NO